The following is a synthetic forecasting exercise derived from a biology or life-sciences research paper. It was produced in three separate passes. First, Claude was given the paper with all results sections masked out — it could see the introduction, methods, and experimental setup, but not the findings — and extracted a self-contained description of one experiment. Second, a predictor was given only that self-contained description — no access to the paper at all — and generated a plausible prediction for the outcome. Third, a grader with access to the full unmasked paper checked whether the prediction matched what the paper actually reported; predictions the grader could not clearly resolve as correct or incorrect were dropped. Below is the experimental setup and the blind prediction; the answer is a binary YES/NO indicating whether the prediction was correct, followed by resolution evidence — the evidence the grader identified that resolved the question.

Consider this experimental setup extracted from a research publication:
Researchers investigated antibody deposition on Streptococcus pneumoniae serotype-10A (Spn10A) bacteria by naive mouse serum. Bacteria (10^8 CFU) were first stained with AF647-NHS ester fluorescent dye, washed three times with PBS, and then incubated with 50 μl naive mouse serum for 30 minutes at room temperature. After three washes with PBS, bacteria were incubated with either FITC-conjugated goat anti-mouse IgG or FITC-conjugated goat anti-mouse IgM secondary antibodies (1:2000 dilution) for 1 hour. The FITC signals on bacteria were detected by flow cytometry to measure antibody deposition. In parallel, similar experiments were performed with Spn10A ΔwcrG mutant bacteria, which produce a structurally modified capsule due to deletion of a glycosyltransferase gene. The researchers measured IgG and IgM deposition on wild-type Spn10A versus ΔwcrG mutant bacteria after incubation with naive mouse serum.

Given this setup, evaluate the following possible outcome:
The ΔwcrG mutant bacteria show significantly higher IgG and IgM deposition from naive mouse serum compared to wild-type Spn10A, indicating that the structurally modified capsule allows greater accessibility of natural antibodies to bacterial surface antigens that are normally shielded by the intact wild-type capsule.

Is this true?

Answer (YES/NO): NO